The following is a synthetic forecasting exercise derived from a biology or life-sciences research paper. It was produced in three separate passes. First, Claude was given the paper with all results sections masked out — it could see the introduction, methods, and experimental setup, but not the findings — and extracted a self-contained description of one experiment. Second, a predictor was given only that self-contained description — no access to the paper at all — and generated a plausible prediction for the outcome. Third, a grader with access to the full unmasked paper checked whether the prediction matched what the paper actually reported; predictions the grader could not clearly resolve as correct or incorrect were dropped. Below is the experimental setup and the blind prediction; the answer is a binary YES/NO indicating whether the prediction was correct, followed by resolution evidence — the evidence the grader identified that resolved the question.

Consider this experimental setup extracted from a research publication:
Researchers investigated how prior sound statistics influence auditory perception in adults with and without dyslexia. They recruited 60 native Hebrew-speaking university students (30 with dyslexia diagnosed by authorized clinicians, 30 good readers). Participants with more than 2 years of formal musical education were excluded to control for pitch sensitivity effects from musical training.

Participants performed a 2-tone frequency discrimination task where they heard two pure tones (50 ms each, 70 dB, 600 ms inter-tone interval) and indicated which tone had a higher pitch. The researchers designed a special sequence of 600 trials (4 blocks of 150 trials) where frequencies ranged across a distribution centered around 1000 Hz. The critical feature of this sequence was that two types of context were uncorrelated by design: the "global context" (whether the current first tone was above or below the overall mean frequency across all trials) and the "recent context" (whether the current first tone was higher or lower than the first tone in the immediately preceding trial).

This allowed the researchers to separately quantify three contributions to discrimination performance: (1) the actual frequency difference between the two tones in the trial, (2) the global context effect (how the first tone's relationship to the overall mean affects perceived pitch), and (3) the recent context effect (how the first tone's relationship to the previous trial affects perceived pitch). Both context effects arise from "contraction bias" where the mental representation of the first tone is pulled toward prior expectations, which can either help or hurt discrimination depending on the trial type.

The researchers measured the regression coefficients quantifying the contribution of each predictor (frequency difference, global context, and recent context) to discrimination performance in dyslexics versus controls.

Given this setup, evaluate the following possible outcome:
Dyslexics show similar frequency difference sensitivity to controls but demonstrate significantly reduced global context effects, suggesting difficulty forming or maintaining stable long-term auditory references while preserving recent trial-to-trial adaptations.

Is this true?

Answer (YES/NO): YES